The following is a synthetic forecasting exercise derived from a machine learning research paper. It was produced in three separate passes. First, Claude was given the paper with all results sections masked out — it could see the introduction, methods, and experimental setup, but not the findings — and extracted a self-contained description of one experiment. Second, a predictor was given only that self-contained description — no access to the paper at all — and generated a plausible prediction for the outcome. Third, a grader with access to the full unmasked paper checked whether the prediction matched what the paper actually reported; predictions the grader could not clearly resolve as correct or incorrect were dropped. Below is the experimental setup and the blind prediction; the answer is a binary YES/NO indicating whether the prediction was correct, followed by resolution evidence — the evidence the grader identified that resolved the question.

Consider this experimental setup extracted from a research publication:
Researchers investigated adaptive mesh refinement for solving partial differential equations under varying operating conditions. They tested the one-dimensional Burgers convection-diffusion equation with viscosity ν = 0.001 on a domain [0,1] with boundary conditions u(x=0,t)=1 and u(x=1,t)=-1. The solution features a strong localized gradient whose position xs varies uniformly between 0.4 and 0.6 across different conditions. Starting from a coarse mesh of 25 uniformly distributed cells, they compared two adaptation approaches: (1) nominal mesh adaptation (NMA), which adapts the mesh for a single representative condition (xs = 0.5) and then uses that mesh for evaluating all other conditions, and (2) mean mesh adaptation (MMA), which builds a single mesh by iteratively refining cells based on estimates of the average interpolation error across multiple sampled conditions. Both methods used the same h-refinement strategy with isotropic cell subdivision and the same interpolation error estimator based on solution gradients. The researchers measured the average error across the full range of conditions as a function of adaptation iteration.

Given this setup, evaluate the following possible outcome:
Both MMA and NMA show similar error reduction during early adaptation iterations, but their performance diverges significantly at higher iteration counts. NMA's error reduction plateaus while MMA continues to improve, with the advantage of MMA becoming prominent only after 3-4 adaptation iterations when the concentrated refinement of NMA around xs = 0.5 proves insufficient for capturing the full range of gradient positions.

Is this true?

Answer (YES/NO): NO